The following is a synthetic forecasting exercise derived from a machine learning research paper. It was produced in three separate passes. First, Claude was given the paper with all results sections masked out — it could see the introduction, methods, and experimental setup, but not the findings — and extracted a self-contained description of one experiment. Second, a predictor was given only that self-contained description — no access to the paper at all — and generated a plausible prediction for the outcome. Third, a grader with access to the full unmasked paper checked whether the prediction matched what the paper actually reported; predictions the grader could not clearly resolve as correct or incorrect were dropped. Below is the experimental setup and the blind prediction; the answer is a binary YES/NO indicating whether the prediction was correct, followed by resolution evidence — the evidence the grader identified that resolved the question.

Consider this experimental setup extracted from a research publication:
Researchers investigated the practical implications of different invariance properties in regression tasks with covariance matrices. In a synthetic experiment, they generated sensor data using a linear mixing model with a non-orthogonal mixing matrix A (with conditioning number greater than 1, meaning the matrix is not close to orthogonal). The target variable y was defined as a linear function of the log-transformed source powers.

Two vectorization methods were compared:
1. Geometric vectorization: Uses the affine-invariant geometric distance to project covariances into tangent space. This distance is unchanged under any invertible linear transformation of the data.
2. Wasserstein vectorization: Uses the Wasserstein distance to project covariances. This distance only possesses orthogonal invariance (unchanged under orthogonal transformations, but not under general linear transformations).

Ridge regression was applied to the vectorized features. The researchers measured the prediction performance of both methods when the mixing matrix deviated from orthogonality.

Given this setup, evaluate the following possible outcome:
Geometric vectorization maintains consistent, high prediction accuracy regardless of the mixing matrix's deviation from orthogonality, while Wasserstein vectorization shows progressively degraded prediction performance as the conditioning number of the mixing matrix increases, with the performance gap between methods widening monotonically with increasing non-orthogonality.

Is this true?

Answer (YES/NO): NO